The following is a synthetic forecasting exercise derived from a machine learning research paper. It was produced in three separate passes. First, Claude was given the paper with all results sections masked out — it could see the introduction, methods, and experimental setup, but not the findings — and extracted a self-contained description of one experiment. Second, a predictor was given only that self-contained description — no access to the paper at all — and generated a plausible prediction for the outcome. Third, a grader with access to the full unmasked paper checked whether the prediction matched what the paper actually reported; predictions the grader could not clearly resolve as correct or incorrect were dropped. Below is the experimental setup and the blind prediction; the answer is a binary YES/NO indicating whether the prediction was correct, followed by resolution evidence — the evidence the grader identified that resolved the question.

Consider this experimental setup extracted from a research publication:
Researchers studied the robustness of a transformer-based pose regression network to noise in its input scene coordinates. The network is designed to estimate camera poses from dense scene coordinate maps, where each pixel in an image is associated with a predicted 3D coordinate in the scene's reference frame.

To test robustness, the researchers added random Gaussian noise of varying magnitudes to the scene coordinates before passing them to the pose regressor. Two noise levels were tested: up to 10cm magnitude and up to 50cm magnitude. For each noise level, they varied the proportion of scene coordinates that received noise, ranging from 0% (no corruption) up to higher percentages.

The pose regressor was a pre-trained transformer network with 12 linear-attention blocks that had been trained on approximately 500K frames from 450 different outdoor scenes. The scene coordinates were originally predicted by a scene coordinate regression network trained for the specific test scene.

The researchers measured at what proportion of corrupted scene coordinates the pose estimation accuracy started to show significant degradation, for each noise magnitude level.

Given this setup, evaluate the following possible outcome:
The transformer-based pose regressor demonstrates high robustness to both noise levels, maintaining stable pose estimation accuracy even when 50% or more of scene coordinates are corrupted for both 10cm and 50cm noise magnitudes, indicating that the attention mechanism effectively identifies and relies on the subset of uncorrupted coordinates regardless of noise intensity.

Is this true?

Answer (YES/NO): NO